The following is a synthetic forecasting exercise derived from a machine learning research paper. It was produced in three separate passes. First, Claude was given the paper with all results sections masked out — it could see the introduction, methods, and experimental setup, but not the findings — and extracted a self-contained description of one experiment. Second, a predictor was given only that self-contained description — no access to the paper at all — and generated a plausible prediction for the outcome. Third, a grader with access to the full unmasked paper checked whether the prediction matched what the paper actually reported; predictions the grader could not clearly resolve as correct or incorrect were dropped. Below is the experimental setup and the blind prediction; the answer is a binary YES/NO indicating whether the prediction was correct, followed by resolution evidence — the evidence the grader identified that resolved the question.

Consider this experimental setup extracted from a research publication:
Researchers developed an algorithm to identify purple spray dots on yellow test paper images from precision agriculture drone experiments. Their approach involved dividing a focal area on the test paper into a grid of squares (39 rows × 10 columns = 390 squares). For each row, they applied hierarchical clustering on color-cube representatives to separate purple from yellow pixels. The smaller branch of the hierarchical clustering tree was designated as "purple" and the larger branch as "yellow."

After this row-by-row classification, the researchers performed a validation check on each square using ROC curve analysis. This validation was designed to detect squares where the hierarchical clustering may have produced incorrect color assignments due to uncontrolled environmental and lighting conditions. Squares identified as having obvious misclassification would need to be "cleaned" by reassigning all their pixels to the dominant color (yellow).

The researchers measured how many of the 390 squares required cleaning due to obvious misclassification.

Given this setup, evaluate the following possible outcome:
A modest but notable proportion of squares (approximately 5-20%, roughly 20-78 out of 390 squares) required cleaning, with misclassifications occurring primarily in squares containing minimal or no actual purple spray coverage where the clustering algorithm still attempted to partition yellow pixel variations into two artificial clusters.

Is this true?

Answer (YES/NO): NO